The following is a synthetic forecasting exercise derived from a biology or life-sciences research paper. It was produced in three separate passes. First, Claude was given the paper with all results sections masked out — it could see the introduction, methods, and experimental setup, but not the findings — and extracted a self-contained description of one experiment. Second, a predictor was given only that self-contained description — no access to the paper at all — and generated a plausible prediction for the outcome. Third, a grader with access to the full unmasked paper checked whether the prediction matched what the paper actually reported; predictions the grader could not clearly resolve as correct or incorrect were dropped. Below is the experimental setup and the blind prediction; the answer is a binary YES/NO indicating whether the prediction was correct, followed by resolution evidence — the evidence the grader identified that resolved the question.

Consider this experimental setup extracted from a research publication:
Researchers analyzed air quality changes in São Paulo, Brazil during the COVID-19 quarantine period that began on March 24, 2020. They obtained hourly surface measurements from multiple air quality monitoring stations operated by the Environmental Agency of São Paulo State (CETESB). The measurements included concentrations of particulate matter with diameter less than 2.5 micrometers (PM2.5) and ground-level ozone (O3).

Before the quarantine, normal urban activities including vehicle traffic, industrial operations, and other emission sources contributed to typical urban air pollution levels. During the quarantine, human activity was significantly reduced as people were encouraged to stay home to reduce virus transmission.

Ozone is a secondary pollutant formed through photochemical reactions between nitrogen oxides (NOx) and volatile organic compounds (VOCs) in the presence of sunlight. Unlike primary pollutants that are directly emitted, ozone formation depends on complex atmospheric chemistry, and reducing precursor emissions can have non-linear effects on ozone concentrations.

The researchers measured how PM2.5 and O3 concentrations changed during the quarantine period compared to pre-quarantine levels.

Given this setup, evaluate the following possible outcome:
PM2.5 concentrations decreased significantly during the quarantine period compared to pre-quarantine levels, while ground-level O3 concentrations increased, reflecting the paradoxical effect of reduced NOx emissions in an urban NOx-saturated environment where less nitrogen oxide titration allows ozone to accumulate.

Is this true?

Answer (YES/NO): YES